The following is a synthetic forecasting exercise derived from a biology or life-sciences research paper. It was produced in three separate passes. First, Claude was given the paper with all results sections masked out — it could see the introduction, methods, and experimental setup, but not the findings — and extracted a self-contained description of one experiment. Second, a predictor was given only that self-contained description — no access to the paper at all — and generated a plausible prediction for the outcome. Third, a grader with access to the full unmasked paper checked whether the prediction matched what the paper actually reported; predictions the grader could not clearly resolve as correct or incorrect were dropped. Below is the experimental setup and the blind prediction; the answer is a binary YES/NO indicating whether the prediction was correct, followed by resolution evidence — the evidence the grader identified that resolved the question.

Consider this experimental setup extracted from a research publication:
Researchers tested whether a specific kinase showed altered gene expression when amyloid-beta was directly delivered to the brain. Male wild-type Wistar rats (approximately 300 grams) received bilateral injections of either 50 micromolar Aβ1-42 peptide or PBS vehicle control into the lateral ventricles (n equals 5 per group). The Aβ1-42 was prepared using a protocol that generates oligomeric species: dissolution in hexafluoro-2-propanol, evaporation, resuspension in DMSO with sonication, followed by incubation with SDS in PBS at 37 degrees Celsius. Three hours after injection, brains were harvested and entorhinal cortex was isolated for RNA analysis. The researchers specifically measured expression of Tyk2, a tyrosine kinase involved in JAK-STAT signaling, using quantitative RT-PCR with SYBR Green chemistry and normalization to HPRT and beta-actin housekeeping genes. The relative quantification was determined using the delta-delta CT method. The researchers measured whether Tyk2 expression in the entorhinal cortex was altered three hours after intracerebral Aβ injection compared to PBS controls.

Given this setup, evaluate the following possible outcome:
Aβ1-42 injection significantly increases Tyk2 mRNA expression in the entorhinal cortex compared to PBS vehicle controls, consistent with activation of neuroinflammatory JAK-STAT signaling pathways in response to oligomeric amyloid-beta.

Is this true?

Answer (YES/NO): YES